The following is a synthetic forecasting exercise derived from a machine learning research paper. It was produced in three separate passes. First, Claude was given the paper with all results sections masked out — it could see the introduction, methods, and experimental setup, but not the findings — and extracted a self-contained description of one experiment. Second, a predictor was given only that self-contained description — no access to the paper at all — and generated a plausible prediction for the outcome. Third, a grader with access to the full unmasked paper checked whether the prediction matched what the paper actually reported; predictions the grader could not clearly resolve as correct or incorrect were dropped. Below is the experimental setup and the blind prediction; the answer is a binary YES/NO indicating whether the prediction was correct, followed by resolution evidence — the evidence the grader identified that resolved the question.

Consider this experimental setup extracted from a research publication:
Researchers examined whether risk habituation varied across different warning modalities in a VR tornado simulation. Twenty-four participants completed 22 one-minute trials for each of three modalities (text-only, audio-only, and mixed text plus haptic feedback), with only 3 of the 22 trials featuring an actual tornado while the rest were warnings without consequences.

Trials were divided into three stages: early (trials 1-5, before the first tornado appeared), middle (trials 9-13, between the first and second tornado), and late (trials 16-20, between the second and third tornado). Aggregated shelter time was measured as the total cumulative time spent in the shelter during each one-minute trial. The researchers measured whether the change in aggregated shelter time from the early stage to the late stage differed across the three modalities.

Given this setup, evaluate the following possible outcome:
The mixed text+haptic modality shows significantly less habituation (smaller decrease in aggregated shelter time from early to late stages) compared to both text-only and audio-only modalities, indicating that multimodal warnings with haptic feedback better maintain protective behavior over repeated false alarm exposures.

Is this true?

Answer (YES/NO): NO